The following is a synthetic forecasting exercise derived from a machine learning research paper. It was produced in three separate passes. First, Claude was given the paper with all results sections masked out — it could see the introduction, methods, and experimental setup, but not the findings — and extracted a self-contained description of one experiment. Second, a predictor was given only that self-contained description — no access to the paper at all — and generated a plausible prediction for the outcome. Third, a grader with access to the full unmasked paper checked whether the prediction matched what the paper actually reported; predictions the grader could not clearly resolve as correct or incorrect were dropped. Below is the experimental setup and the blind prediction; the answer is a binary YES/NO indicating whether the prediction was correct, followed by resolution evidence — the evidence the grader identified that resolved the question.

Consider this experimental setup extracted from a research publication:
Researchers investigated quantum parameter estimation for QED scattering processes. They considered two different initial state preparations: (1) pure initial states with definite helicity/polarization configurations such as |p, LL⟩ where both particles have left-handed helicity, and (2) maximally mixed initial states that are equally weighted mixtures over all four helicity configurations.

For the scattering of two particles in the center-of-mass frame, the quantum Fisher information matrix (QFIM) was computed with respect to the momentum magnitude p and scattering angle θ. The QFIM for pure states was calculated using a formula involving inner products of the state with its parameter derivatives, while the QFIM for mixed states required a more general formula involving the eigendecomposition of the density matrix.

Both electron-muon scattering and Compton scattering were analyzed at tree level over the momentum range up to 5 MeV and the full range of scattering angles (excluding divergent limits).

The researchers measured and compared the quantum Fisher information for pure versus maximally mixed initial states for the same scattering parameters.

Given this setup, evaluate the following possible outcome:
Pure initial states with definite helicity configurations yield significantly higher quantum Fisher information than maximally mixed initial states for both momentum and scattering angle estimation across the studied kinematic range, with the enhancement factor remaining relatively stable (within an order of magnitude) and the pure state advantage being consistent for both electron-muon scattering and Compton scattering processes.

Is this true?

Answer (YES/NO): NO